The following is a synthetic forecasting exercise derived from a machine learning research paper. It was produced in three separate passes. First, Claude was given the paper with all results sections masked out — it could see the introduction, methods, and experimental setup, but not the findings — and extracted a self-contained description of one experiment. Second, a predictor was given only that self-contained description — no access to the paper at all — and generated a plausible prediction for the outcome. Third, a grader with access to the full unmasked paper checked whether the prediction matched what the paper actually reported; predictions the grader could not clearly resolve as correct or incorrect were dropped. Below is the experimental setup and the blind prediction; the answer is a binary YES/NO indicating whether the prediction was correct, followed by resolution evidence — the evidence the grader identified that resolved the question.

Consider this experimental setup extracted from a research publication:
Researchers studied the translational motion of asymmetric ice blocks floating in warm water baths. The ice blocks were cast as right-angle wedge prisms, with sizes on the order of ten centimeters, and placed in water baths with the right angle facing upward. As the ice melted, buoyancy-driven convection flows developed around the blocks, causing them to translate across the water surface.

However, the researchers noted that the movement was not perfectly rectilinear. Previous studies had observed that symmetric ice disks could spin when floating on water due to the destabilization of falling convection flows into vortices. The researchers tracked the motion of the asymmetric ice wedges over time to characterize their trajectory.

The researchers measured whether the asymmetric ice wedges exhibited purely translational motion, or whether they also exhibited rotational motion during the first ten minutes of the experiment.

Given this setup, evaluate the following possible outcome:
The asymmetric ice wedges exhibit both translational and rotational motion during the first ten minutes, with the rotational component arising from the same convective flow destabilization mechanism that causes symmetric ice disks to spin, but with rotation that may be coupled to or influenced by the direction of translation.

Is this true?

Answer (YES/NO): YES